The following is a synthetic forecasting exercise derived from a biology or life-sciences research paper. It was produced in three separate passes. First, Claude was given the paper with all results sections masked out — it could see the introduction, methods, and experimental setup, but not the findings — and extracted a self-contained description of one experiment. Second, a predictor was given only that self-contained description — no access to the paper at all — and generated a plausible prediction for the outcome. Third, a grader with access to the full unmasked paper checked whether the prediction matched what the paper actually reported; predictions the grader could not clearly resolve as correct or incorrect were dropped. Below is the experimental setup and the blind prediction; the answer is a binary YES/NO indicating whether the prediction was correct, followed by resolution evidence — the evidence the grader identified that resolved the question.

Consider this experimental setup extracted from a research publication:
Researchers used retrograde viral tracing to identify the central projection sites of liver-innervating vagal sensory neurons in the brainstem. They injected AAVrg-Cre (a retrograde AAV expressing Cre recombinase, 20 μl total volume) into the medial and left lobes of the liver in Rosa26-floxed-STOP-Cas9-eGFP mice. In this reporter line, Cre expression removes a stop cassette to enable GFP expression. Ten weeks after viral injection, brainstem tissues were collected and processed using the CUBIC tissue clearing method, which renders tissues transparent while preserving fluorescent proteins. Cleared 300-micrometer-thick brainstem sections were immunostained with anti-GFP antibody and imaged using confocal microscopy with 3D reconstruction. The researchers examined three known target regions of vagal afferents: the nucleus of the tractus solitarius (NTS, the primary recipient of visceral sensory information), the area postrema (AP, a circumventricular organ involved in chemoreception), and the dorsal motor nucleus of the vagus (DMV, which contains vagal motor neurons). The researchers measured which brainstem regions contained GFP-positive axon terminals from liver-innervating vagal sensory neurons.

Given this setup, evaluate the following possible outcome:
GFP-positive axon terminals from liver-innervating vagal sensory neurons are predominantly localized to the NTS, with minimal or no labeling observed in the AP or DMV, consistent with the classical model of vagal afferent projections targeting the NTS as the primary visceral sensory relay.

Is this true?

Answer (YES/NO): NO